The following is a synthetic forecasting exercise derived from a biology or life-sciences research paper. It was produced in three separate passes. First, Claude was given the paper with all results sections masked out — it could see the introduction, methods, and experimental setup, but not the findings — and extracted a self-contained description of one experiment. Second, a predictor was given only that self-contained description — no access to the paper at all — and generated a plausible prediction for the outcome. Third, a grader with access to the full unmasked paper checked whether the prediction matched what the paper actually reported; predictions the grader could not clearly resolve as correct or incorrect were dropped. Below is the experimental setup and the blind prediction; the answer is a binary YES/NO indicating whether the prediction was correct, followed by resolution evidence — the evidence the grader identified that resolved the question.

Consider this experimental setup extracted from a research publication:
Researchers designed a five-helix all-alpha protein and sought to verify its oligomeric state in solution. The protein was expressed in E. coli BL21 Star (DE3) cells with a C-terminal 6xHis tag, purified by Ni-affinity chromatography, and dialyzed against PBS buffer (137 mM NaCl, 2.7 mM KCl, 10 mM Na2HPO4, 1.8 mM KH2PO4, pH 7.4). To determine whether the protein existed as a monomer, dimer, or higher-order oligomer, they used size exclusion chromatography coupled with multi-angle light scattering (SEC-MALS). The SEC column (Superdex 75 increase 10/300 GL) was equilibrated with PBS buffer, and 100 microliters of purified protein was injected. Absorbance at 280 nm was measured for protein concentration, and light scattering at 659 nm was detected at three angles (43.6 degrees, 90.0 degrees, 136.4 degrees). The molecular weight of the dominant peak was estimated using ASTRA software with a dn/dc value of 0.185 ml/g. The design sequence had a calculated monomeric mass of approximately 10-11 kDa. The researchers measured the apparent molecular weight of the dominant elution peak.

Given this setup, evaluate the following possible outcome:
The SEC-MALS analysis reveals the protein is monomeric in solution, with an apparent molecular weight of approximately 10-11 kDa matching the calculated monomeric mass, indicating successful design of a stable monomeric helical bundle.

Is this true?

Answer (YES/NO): YES